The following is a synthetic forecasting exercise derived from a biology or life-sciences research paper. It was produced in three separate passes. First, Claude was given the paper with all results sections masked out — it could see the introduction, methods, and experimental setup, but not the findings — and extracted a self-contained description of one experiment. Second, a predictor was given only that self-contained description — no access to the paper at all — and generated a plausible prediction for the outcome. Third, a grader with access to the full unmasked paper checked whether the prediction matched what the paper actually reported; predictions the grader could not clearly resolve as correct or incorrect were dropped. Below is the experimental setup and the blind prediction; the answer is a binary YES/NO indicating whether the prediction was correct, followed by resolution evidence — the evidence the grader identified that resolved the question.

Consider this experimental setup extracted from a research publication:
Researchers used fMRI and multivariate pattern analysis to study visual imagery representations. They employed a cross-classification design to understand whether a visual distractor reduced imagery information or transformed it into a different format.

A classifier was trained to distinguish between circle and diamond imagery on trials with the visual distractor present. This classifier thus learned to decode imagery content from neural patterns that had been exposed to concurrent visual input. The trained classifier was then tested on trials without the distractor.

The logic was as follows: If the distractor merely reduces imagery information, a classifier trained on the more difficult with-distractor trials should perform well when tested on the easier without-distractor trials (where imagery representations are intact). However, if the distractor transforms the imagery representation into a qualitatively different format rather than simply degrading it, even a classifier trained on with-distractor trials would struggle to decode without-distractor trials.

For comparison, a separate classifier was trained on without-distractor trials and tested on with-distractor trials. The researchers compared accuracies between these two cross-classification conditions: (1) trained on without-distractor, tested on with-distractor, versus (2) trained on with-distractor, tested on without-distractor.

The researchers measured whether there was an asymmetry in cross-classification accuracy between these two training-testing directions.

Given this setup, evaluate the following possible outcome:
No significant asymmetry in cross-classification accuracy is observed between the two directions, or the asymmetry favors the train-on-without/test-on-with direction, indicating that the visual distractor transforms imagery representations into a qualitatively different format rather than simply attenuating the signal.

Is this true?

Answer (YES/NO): NO